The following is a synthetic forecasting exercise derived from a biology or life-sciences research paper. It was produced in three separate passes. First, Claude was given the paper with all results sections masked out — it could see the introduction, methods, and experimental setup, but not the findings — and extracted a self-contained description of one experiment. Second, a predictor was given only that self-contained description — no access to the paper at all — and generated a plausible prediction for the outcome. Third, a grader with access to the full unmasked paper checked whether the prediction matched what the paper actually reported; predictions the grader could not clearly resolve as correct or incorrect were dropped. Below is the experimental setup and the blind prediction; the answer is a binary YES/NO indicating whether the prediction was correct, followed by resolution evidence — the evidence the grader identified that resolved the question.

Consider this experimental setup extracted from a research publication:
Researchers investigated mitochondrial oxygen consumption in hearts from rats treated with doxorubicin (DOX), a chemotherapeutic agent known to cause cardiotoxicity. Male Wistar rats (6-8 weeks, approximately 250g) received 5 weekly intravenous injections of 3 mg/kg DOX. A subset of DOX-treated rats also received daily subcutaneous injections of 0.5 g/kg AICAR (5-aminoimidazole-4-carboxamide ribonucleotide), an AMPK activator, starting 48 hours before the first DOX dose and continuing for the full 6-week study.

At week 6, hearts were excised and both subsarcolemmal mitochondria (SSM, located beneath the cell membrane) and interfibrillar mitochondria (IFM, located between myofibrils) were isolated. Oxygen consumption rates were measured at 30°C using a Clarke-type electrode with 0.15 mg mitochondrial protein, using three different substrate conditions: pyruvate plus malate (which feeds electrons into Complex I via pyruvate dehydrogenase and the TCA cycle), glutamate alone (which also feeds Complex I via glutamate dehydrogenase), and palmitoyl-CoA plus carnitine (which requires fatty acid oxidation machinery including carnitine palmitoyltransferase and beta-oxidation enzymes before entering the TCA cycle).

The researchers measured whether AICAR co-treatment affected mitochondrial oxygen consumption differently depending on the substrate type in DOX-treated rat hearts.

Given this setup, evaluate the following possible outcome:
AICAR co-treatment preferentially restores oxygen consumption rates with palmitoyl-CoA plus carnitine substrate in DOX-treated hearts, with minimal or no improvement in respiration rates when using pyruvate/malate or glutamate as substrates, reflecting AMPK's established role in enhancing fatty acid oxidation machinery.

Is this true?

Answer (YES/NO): YES